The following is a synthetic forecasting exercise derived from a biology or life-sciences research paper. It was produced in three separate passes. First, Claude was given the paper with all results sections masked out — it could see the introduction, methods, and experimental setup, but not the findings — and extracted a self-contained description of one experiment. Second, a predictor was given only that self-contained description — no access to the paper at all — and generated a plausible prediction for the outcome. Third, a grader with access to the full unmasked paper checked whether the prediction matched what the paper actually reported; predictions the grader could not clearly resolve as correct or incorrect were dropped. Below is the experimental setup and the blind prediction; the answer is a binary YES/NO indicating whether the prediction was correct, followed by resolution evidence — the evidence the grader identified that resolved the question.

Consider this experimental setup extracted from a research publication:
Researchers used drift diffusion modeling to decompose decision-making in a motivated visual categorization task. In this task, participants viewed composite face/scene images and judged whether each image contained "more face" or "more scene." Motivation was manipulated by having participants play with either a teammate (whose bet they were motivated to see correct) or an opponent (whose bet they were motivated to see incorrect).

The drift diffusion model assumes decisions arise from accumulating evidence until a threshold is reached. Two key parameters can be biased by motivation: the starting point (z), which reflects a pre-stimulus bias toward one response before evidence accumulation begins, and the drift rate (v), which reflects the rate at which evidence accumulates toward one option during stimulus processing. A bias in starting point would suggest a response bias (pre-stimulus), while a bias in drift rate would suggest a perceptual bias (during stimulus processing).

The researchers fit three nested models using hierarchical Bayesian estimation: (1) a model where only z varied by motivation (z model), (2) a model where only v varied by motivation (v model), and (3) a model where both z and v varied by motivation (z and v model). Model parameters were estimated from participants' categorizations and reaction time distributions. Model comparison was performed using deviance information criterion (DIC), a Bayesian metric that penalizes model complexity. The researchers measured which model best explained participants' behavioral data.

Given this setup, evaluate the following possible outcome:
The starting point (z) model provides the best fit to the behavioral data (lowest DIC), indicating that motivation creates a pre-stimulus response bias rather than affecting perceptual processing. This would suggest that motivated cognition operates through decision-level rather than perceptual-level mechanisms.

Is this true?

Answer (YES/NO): NO